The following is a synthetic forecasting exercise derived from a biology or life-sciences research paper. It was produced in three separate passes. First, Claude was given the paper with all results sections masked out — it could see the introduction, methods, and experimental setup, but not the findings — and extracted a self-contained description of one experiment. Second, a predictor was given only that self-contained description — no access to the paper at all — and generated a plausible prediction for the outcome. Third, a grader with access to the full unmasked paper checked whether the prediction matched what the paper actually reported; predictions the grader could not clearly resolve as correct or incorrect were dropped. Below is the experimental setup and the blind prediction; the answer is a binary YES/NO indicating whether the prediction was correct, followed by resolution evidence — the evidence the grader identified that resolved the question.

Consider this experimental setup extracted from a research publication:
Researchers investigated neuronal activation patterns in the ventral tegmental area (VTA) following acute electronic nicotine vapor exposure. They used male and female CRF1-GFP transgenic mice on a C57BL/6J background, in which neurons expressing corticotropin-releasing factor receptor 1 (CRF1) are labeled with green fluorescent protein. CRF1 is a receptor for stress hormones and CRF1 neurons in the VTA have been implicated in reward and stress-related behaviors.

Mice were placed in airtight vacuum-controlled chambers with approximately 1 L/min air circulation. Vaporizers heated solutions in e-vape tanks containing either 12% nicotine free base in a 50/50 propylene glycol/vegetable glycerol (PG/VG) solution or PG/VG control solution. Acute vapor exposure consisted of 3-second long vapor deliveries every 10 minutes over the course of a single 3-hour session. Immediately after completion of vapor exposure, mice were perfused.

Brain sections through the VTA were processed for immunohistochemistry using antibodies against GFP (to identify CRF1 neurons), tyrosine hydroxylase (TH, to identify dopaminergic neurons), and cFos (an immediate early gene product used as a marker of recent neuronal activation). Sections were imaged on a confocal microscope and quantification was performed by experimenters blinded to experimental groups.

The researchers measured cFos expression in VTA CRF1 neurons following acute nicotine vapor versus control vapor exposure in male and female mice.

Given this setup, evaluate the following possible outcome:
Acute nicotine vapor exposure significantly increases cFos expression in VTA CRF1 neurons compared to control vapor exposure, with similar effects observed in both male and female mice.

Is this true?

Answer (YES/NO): NO